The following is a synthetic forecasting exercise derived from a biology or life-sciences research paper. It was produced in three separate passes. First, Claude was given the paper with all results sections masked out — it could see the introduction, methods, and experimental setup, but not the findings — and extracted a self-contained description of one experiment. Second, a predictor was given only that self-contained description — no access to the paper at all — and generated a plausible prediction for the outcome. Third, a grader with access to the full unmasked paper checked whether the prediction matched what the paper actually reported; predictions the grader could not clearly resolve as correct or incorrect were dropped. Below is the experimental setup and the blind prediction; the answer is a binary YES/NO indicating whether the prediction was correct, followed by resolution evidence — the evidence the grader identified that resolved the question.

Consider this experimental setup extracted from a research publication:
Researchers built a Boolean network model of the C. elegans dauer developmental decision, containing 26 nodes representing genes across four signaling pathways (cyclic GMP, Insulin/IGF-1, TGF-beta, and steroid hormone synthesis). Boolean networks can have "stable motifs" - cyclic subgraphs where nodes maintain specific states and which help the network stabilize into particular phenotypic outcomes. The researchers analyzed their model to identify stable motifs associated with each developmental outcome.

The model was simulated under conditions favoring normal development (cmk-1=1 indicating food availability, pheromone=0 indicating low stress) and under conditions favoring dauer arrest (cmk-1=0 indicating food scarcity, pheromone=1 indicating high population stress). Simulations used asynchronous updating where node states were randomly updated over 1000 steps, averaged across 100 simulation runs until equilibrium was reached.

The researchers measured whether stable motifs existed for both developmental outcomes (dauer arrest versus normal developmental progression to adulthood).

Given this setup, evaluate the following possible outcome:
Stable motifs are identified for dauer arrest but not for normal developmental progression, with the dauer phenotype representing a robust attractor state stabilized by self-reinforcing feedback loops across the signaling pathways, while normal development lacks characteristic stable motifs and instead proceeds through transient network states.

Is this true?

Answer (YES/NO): NO